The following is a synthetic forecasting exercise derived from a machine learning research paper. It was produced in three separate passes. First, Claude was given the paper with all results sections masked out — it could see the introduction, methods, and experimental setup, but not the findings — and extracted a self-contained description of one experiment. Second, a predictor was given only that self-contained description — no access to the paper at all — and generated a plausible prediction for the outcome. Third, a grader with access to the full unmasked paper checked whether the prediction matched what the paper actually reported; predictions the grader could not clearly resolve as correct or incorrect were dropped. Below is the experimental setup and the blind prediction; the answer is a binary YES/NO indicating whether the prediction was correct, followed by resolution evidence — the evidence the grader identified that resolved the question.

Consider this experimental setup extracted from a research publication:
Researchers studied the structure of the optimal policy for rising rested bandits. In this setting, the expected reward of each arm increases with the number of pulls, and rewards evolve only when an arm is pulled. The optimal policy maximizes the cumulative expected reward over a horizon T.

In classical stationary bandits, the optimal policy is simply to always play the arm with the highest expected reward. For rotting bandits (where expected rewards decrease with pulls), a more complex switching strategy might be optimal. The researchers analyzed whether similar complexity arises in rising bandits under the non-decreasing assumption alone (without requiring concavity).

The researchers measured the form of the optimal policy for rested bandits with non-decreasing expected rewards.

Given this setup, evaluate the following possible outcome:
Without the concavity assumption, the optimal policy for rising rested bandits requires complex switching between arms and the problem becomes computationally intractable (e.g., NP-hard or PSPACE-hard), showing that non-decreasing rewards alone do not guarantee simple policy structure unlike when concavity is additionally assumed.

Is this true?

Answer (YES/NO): NO